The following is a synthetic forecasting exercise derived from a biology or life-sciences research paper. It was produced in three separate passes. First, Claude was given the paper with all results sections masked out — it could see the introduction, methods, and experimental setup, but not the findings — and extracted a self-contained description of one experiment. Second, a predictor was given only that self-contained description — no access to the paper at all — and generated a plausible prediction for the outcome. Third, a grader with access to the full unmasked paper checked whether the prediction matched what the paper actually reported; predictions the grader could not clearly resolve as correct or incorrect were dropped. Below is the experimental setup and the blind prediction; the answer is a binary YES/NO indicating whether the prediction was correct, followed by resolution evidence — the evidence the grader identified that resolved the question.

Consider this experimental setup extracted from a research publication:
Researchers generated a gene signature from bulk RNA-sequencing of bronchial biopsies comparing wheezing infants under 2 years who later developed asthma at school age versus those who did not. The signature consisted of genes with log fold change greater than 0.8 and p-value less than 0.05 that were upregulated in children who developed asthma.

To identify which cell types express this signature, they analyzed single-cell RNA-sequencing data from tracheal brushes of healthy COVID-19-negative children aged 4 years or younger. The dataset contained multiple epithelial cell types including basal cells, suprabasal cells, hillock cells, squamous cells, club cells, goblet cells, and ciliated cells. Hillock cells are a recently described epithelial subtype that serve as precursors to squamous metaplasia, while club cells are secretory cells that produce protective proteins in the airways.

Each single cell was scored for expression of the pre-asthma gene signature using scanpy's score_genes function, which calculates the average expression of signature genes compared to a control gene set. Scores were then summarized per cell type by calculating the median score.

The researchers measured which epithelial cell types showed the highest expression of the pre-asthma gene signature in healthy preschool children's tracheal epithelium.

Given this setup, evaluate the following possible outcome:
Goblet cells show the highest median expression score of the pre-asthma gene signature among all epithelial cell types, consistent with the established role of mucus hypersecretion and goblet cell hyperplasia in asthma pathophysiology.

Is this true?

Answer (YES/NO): NO